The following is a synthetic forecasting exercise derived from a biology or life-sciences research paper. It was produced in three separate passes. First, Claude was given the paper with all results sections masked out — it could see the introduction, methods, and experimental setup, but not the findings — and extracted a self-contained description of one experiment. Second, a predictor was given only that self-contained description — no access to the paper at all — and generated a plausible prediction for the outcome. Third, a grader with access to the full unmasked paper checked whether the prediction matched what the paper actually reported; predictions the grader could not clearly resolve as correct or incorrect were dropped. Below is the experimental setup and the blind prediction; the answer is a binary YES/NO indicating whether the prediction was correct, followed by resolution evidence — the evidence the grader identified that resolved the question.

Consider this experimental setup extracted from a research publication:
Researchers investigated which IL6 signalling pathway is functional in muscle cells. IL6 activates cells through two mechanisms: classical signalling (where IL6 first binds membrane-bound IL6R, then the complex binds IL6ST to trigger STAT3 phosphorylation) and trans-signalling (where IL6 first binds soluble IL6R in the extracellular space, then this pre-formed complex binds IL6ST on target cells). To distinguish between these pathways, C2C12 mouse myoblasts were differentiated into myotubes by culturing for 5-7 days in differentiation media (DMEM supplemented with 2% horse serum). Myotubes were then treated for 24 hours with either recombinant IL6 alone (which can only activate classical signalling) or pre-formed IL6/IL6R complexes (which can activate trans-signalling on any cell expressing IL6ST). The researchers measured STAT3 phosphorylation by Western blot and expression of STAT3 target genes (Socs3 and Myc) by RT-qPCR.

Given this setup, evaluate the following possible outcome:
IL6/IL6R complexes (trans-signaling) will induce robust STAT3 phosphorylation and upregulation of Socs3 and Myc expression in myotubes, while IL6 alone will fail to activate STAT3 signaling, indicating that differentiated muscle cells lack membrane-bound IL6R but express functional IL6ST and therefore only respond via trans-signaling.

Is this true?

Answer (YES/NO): NO